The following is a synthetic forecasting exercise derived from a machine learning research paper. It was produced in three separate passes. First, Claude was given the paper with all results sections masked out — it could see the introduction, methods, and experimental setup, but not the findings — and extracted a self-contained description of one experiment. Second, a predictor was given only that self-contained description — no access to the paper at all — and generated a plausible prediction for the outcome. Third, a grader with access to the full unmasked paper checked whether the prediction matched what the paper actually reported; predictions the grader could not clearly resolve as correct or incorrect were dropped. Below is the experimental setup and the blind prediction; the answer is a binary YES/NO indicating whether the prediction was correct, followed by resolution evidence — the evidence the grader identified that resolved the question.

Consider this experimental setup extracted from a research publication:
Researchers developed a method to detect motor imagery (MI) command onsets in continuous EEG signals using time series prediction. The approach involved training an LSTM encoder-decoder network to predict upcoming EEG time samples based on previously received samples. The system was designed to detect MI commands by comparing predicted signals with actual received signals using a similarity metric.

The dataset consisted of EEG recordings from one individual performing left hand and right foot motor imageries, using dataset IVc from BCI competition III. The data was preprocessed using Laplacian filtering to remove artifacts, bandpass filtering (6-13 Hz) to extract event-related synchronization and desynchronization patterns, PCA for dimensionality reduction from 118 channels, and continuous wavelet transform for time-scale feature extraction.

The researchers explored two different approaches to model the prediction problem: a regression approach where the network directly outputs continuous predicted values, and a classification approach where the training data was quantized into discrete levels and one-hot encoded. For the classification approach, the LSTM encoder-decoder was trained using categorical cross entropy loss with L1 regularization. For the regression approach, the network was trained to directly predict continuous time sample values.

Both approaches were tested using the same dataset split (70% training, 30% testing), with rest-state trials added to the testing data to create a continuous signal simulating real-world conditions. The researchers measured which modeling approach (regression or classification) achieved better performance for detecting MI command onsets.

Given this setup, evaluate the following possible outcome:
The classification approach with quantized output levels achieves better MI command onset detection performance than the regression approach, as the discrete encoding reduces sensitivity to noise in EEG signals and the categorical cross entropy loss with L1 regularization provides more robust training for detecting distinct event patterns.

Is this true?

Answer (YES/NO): YES